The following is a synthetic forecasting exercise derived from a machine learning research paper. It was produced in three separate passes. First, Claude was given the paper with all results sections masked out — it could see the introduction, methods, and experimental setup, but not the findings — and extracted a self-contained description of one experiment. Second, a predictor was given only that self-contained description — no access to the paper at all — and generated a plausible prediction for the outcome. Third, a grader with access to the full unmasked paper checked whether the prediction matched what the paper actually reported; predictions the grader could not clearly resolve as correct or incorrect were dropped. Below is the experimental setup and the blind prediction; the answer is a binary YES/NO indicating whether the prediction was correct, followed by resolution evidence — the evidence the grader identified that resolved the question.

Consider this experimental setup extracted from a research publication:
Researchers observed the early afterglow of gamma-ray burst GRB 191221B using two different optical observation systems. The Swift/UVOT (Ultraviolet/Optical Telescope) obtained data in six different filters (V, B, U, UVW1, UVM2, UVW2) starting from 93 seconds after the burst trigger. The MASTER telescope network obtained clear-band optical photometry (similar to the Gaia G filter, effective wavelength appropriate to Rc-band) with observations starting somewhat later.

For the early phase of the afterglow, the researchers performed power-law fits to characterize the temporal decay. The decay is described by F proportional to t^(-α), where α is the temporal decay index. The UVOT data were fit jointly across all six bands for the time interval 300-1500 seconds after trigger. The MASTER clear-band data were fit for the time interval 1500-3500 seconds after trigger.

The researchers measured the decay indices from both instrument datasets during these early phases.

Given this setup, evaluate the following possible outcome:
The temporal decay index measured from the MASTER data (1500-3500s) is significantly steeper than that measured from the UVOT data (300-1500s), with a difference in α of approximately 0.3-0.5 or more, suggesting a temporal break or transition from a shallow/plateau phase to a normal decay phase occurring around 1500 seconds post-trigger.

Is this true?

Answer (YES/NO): NO